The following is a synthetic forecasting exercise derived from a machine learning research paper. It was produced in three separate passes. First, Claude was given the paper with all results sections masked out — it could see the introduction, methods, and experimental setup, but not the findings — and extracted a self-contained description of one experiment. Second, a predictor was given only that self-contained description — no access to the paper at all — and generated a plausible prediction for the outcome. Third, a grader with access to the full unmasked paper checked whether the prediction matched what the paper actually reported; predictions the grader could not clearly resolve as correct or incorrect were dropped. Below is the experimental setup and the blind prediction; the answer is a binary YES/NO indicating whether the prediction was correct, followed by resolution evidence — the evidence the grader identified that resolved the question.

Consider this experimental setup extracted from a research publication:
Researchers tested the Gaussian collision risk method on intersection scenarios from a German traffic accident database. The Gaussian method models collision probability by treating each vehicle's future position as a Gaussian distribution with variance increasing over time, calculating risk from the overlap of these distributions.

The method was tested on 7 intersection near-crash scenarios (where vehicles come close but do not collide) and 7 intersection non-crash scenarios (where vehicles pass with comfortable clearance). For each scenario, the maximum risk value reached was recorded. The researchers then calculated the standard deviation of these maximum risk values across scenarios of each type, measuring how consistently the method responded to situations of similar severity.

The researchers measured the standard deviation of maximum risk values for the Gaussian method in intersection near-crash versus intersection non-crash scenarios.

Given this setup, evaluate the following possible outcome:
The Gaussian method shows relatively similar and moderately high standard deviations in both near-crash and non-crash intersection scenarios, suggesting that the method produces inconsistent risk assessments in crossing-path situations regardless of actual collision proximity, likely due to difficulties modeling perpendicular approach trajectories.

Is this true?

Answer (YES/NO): NO